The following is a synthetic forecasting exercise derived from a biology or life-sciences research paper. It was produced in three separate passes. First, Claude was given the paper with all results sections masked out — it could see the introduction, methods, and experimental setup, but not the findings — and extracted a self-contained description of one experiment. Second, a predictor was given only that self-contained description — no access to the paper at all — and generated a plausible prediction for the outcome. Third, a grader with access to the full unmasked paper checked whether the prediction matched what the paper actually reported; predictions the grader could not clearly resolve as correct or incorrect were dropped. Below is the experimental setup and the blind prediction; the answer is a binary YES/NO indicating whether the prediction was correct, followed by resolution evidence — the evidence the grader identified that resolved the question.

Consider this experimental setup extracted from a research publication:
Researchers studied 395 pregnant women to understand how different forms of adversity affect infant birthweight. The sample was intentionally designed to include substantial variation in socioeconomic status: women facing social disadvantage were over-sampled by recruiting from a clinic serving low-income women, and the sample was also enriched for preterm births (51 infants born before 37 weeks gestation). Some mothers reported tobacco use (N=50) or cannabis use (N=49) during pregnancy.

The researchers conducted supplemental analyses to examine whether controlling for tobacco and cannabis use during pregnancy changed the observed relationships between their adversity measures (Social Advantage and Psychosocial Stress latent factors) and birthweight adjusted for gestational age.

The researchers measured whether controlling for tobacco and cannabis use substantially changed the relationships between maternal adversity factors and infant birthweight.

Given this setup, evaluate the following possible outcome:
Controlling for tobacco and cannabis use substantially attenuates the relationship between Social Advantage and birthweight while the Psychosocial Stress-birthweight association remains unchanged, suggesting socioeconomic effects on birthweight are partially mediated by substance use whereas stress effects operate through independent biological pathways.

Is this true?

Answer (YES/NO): NO